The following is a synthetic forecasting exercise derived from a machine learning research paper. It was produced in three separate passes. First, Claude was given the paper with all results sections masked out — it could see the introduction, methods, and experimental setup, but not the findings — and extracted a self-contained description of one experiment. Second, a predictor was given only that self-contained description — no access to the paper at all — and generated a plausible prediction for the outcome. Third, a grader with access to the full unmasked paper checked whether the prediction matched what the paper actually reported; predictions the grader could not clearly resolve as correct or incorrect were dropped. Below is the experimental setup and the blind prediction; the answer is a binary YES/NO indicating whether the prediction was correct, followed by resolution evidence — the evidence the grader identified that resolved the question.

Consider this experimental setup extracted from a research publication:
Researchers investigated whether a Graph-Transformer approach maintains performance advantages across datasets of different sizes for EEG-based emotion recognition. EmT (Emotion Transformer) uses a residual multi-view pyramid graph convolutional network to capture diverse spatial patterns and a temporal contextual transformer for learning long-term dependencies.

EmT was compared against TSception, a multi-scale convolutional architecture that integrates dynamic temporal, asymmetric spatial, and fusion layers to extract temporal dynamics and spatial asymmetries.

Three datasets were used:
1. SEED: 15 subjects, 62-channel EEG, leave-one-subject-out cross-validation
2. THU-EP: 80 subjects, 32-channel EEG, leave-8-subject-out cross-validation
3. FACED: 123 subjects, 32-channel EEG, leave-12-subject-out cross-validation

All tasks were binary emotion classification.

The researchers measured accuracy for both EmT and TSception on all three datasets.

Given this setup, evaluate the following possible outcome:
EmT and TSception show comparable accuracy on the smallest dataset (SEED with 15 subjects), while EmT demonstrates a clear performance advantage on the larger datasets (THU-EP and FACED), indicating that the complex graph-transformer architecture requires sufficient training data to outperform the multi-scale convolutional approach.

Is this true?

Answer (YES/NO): NO